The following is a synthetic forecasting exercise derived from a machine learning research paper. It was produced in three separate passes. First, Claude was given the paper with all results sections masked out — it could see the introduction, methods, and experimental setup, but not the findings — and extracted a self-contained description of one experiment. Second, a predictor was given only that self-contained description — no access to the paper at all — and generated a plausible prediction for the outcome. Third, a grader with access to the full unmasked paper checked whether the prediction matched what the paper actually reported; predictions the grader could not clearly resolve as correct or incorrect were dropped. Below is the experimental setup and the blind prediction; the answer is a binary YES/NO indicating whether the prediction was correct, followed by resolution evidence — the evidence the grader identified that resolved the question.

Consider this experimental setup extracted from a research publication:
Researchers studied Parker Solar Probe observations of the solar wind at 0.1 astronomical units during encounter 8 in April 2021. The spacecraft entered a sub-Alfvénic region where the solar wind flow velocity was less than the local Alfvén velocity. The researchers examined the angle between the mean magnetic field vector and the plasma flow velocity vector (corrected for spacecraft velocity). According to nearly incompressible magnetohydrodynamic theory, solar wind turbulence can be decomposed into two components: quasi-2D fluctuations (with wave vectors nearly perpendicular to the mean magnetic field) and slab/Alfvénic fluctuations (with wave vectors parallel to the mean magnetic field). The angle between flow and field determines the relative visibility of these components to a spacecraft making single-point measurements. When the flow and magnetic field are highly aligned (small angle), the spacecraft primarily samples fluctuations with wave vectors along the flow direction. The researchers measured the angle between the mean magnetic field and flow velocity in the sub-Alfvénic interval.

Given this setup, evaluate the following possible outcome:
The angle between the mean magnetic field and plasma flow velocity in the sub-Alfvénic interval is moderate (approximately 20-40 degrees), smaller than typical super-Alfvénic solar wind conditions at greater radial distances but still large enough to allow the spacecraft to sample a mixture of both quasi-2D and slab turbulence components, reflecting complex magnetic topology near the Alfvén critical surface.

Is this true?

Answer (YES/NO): NO